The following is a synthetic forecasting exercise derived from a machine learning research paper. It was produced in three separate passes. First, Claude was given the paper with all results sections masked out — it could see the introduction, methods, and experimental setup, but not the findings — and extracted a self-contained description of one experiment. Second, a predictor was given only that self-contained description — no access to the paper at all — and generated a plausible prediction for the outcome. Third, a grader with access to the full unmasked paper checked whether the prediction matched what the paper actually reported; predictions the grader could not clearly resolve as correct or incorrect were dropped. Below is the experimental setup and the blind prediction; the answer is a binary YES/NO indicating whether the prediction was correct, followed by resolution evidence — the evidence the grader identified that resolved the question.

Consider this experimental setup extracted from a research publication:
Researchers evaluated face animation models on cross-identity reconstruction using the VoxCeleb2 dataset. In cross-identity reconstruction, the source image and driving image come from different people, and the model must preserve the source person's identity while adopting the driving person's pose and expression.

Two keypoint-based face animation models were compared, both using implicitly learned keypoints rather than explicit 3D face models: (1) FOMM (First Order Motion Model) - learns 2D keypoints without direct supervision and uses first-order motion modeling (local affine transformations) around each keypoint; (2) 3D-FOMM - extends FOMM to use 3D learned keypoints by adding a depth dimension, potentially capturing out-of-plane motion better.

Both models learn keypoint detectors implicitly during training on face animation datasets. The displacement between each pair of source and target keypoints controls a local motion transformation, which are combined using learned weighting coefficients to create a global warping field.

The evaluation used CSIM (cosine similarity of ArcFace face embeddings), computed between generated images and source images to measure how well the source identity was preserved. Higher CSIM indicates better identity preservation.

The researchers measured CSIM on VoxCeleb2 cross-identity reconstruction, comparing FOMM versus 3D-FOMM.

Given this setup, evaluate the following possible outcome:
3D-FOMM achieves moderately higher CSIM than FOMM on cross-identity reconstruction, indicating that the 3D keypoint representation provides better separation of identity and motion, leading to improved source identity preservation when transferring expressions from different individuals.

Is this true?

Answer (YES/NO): YES